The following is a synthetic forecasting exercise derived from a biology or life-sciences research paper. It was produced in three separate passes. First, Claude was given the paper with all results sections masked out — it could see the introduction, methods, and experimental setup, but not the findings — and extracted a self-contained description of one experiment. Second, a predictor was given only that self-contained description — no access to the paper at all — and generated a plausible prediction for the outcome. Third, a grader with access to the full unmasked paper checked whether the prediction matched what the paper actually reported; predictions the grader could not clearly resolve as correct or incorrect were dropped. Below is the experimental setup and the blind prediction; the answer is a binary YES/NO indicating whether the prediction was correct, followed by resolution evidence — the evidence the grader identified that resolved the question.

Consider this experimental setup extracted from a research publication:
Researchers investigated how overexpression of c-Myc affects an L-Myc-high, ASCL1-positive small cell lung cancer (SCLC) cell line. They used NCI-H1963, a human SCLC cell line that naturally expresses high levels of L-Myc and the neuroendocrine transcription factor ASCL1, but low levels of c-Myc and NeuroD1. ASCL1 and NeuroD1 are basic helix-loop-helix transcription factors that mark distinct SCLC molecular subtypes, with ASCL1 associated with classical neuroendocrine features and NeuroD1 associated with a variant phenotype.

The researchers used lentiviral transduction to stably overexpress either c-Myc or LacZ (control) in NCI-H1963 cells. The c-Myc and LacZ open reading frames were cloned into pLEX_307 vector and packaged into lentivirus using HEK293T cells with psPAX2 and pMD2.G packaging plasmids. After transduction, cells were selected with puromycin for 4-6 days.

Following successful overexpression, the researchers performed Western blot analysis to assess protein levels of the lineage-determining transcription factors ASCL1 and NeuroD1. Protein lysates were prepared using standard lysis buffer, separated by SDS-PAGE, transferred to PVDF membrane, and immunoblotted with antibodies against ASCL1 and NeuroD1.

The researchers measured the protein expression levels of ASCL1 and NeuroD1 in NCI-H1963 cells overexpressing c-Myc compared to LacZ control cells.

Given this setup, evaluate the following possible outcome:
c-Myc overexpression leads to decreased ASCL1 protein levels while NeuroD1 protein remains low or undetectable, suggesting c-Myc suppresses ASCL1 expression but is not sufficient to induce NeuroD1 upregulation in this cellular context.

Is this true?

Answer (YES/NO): NO